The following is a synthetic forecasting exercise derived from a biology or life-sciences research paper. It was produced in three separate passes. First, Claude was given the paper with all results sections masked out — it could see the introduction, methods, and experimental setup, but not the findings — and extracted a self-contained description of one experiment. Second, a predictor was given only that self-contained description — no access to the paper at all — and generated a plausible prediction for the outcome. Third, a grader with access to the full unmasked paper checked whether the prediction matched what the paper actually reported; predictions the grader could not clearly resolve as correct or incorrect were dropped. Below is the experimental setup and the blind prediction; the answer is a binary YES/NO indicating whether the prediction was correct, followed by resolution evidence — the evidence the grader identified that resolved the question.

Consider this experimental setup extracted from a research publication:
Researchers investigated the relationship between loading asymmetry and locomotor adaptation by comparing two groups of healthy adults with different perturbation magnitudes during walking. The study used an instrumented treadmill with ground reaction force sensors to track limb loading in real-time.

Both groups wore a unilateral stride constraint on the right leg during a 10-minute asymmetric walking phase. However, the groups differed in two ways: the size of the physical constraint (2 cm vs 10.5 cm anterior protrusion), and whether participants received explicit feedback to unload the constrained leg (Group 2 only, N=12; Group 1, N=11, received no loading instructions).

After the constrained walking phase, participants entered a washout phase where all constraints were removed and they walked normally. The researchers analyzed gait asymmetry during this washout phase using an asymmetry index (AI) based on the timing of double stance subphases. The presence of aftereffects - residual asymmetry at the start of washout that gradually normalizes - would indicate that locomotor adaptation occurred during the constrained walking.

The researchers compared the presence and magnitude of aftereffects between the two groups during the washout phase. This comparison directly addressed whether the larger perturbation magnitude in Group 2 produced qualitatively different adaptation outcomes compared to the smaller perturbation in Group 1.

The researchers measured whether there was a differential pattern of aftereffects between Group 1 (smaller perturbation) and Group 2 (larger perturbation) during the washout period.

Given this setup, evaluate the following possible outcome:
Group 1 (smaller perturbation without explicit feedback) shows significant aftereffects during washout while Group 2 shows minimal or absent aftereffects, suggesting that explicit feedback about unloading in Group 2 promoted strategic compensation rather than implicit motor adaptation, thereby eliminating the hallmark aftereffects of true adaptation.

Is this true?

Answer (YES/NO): NO